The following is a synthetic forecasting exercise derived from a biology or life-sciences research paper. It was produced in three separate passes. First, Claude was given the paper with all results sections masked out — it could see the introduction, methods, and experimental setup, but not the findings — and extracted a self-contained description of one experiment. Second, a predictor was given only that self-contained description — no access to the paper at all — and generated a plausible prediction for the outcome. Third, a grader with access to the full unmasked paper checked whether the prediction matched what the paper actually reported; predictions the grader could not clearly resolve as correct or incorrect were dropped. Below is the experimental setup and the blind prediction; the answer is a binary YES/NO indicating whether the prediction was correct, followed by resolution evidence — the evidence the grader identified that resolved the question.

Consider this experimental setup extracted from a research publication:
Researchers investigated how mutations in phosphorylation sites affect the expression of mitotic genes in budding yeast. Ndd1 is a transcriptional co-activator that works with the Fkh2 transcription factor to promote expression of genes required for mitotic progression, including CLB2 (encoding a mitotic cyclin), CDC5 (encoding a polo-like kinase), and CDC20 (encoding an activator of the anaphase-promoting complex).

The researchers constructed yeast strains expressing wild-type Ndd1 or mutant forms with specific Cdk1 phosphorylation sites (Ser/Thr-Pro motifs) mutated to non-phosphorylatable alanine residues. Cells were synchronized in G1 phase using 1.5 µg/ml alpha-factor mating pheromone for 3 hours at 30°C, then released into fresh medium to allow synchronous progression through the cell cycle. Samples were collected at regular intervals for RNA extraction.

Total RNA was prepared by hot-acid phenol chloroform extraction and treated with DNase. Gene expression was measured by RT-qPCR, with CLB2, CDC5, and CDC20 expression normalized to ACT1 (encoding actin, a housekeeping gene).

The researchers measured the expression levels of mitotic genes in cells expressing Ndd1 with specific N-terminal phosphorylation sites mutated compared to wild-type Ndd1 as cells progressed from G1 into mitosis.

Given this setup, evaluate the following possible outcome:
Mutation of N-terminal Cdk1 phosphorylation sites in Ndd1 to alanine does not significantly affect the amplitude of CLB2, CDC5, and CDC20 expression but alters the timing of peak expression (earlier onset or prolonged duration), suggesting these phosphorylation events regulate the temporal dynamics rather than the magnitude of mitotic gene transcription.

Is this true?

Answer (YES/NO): NO